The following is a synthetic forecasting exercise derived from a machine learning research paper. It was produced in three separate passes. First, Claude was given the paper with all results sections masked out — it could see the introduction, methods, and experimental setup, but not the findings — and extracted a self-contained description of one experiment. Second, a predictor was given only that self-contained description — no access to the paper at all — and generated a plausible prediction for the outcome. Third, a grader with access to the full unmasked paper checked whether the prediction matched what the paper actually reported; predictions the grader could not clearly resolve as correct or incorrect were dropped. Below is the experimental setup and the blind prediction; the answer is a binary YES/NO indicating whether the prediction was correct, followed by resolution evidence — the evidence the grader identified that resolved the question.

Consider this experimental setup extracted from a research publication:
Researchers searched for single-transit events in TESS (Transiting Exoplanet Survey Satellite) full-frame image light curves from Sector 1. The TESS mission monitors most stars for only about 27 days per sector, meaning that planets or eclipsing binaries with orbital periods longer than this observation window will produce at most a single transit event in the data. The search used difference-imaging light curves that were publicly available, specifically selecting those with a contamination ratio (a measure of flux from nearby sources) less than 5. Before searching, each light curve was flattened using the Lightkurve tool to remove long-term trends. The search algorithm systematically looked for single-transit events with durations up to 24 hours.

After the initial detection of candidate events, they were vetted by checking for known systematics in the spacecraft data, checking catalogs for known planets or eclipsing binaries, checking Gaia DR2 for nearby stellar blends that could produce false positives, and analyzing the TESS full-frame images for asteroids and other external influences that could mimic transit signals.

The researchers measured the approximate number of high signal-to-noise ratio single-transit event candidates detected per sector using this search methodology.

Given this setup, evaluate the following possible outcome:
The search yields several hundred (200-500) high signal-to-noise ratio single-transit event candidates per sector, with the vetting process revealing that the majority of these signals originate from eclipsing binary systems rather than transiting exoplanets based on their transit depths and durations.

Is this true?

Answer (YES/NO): NO